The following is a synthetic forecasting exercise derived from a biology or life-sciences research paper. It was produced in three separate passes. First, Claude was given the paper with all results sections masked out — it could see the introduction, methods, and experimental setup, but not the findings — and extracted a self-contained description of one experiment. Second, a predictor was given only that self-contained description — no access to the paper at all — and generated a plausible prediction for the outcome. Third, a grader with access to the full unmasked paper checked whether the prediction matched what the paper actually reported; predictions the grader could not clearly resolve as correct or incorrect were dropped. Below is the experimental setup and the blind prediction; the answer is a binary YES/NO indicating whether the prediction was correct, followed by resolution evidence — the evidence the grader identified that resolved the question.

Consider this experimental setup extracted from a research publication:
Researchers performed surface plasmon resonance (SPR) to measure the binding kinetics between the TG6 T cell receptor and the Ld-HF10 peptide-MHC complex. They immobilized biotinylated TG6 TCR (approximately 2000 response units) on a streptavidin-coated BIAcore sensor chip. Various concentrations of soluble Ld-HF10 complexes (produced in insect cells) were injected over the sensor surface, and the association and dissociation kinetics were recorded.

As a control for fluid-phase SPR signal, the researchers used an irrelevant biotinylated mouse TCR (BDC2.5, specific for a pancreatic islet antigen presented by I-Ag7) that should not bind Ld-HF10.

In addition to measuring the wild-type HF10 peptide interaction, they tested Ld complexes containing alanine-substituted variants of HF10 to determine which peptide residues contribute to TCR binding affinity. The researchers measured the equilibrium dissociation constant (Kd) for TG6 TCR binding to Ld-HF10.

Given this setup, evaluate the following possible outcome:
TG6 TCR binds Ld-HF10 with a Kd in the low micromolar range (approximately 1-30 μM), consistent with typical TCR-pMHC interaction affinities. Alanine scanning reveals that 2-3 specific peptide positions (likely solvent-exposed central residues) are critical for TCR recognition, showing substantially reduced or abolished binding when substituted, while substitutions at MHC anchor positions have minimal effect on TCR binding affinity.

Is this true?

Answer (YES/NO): NO